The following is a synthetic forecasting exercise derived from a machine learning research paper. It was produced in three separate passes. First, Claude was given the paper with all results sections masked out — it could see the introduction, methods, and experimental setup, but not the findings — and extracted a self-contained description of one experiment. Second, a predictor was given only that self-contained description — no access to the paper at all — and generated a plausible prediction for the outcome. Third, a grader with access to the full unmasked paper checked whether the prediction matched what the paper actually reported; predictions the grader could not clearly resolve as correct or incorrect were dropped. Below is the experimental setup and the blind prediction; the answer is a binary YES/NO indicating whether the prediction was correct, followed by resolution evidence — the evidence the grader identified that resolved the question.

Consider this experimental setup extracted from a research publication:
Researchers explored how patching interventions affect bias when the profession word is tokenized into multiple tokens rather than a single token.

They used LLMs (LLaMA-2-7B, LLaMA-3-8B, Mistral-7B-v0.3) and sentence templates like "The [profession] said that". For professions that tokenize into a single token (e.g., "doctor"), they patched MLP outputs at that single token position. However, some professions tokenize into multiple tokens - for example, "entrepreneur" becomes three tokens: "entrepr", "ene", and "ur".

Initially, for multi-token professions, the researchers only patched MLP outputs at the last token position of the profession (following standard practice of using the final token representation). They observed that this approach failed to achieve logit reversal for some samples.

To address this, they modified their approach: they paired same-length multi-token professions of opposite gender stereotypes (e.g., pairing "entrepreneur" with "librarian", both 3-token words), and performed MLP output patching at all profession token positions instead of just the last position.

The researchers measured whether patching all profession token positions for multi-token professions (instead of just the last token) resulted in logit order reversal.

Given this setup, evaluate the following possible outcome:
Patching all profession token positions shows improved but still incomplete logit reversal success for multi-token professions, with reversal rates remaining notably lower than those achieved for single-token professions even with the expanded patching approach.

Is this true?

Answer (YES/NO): NO